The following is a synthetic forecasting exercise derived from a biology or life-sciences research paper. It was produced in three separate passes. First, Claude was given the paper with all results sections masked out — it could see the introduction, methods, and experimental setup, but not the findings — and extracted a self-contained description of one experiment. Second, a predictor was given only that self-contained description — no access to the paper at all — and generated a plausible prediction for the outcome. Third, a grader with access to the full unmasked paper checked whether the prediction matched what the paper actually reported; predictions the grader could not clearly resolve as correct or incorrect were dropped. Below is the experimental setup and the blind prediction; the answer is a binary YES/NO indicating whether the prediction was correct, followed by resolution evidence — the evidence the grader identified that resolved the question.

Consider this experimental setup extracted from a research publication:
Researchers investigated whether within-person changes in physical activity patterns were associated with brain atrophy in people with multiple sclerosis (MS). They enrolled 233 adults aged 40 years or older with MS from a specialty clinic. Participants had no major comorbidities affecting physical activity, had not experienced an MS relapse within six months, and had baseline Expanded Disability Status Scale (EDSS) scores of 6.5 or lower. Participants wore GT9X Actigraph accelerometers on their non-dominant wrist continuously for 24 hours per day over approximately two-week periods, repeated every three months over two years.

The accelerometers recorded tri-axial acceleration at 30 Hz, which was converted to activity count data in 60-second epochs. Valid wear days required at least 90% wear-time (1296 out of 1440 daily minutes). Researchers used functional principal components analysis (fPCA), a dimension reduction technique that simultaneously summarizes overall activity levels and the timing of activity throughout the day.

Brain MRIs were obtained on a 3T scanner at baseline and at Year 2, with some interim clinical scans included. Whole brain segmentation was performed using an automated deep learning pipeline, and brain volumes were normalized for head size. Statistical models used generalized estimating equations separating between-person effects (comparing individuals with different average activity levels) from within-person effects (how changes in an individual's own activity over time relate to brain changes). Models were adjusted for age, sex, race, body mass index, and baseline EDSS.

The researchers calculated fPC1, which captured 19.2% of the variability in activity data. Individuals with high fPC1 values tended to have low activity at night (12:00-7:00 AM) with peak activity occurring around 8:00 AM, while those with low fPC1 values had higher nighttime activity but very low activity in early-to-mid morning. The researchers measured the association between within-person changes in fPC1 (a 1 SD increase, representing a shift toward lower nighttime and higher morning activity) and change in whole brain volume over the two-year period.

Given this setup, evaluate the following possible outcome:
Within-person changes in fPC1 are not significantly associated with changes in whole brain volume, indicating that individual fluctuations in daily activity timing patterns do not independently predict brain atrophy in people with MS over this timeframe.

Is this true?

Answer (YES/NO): NO